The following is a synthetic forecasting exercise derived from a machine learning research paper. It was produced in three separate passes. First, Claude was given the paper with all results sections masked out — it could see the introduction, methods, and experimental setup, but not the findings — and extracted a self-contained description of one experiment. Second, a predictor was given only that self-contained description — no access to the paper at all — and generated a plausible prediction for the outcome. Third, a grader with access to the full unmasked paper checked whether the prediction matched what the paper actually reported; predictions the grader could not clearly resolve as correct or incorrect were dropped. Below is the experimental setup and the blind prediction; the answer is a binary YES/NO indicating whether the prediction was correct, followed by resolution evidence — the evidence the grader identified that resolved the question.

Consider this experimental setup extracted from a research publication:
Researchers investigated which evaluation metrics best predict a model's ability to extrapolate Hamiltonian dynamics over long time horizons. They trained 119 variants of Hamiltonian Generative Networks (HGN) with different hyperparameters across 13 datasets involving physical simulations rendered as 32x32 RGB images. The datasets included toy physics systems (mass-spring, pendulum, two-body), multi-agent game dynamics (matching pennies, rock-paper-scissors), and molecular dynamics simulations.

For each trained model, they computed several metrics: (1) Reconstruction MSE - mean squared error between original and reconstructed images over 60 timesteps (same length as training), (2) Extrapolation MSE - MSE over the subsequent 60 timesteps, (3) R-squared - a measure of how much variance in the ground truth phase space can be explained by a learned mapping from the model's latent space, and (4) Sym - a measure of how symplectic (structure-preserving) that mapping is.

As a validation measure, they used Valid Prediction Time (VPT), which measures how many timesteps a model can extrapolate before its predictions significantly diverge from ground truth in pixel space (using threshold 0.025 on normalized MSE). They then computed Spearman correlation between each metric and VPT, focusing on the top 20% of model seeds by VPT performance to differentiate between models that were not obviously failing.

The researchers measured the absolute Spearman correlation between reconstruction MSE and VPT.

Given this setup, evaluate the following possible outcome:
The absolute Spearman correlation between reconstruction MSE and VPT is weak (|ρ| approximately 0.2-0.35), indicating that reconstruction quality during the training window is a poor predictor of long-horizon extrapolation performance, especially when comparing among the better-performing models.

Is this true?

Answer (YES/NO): NO